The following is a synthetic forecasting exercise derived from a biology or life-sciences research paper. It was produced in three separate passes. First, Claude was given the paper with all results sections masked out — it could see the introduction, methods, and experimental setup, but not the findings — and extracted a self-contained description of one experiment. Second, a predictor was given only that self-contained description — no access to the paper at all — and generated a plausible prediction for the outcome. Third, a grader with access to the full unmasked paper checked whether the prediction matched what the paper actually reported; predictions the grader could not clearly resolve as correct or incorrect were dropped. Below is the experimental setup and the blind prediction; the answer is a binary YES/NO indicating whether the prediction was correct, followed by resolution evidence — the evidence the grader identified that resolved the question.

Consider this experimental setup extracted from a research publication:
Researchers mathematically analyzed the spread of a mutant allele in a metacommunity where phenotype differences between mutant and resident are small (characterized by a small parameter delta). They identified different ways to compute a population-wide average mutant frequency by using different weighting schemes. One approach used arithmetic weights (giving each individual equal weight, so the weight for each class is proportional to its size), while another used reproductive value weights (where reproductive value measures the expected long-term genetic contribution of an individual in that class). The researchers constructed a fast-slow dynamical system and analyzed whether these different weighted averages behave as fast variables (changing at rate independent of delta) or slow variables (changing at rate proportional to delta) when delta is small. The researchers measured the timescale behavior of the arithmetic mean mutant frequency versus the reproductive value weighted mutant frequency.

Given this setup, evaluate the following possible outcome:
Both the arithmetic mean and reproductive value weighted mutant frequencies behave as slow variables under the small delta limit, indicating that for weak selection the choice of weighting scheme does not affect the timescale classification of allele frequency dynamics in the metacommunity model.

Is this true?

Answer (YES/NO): NO